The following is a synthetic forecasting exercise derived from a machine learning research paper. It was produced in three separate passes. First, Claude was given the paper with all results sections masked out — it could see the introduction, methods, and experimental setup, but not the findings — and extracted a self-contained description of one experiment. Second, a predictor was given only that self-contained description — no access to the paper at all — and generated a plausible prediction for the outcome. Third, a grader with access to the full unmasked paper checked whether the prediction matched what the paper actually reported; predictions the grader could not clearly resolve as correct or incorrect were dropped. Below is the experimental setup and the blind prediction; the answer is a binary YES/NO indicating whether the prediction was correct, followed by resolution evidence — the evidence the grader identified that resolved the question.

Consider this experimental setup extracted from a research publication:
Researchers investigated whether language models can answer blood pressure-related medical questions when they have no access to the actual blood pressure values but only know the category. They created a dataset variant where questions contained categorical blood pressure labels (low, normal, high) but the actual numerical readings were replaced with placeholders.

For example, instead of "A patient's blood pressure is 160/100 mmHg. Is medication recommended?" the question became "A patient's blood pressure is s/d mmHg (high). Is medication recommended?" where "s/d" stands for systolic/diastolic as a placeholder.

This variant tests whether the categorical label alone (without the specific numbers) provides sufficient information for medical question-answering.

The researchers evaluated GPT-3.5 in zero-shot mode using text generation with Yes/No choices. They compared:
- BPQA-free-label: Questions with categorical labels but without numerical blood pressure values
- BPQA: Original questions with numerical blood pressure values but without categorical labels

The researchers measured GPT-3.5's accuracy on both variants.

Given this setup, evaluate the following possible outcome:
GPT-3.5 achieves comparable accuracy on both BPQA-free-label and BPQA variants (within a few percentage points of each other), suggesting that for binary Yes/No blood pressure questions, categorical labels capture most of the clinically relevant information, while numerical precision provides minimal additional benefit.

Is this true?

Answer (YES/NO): NO